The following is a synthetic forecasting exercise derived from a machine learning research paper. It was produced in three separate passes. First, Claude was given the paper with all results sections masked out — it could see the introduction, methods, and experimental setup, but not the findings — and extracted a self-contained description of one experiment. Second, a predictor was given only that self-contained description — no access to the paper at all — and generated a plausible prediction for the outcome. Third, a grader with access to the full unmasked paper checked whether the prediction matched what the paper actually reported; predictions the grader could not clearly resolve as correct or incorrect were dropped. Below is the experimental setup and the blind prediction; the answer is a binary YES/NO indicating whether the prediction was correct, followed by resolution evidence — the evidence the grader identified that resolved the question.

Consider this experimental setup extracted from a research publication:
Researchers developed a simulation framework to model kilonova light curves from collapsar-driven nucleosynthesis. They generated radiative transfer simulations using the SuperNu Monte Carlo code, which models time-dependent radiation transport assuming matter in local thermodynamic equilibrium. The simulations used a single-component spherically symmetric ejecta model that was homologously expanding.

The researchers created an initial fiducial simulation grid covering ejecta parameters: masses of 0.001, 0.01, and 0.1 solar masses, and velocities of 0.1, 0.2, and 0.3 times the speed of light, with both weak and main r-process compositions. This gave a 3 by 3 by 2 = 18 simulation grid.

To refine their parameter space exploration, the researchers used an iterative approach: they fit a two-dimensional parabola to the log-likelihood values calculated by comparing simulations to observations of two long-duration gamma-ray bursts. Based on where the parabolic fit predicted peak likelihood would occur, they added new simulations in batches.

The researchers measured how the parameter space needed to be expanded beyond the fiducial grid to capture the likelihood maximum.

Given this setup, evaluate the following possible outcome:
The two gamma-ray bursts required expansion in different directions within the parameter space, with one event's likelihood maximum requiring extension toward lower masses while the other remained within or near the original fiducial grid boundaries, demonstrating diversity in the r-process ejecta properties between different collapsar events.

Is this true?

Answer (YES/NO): NO